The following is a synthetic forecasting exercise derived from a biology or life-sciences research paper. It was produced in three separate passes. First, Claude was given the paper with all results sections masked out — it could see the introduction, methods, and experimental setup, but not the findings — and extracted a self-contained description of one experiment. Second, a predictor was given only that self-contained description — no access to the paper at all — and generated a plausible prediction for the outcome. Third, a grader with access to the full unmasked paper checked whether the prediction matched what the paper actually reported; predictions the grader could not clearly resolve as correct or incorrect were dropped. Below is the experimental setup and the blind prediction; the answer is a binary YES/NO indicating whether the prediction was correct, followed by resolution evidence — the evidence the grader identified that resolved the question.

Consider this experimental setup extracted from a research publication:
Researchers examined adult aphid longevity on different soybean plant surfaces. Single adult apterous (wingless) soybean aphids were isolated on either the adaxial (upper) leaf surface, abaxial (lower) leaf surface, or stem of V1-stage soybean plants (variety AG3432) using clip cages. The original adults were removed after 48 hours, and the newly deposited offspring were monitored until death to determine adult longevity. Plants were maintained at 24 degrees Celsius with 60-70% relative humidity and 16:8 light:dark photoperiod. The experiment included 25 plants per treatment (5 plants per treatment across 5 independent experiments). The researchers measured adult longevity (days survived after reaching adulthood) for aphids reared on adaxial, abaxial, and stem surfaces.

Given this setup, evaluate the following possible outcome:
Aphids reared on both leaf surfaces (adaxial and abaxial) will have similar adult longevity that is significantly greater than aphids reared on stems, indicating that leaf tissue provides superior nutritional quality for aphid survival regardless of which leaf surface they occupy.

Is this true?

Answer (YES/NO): NO